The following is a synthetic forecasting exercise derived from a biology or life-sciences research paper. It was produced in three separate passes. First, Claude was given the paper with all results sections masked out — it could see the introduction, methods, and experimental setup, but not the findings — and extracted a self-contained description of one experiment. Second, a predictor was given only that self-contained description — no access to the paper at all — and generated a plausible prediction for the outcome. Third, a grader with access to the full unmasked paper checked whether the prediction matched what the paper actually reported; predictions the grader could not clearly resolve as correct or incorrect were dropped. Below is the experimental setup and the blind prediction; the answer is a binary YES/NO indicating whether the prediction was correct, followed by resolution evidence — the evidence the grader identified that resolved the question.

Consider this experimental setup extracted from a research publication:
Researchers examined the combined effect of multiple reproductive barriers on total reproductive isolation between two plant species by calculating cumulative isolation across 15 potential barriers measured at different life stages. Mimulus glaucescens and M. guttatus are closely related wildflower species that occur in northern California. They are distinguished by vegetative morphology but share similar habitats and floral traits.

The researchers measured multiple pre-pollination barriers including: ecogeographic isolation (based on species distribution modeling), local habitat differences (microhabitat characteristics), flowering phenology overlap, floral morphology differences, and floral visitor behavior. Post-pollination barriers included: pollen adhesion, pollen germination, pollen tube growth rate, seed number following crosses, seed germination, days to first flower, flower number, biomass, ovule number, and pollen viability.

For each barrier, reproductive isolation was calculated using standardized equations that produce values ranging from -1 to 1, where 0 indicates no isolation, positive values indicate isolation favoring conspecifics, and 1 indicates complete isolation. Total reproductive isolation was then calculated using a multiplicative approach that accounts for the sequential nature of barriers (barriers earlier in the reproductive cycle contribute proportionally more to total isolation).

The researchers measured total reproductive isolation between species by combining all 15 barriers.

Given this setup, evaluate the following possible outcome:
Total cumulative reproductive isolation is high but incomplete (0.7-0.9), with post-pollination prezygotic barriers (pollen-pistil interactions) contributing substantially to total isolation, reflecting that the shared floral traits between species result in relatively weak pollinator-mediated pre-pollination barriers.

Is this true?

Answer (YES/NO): NO